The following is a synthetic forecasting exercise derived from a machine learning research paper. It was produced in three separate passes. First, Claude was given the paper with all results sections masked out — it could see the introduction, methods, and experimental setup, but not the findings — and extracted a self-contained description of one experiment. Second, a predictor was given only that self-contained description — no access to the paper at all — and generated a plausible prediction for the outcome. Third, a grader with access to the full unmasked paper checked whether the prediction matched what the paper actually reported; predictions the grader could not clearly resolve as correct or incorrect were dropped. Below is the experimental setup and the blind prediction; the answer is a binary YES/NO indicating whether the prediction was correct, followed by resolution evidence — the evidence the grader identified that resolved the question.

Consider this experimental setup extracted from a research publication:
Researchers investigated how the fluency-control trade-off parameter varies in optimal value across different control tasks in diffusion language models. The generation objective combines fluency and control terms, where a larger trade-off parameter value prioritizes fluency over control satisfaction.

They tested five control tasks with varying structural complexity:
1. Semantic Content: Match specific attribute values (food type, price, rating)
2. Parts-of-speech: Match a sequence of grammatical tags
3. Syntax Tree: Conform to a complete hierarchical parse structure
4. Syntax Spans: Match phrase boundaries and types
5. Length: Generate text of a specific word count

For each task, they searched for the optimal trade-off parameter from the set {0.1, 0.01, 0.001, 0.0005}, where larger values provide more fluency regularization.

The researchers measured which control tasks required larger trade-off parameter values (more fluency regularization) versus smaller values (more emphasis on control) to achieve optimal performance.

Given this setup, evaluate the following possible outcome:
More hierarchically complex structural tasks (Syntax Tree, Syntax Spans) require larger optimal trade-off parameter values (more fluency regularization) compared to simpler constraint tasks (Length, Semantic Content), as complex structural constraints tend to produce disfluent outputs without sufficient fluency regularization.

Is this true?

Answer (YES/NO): NO